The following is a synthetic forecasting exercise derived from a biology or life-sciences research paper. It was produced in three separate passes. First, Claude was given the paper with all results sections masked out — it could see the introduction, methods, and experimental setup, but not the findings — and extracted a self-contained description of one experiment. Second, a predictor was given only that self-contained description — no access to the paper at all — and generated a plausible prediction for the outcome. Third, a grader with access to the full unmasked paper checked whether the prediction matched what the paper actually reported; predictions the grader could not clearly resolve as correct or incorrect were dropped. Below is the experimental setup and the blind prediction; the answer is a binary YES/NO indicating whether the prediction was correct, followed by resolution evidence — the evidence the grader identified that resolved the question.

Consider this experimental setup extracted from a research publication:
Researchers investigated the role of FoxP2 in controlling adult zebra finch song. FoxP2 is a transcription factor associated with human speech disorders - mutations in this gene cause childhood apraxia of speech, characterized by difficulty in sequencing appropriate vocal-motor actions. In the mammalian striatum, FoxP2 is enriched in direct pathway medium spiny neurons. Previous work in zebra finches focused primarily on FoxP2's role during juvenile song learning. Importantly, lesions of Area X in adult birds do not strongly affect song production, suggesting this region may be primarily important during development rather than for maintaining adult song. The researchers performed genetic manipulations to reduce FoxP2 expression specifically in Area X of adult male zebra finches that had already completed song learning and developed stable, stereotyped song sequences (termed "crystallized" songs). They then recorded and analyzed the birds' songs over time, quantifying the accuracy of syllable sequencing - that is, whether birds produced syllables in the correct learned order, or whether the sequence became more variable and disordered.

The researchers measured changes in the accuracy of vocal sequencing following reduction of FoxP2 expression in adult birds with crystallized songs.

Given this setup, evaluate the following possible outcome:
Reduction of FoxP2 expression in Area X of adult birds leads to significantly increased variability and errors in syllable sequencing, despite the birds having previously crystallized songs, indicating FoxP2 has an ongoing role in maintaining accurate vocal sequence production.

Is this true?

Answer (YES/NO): YES